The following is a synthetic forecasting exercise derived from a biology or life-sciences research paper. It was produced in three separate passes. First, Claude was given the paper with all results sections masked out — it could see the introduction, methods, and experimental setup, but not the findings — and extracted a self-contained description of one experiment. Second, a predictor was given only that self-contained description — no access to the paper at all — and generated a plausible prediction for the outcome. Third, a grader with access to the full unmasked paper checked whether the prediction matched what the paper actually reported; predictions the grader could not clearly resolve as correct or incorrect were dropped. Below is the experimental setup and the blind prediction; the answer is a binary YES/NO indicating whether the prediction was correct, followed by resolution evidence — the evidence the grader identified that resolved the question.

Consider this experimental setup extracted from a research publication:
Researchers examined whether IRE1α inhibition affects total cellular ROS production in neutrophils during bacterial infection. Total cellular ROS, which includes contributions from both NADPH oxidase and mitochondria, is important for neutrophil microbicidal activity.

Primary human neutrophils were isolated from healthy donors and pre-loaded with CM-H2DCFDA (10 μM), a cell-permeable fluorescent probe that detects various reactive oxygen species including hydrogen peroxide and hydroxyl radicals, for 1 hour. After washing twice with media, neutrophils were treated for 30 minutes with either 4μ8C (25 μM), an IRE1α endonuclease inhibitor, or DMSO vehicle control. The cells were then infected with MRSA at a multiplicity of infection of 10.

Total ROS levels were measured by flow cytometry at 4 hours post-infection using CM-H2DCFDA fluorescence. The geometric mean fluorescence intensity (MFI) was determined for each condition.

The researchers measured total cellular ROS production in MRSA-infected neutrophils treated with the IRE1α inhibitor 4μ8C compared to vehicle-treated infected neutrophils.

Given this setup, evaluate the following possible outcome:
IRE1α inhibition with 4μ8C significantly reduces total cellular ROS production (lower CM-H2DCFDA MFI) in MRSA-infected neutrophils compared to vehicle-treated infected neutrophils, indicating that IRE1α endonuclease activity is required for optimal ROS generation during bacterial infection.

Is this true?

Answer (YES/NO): YES